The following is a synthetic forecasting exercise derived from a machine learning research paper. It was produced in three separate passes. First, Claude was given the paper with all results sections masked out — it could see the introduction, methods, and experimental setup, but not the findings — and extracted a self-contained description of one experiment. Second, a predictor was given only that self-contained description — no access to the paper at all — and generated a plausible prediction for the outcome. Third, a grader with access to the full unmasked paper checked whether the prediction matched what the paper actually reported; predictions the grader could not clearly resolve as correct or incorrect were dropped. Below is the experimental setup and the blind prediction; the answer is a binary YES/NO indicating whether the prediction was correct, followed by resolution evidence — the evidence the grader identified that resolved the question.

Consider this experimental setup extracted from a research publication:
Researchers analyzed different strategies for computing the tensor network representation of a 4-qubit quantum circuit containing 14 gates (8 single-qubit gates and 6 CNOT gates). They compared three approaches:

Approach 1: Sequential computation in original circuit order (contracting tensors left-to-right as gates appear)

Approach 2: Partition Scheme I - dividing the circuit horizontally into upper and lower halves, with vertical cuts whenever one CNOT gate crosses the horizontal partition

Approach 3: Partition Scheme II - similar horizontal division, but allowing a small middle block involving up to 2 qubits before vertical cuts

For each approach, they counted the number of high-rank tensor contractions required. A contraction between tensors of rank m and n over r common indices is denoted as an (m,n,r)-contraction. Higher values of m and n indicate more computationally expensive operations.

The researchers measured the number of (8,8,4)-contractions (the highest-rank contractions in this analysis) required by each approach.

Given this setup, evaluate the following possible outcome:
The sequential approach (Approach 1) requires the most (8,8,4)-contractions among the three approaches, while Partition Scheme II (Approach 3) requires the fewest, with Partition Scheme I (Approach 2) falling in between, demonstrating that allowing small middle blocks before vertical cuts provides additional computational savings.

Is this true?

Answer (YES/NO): NO